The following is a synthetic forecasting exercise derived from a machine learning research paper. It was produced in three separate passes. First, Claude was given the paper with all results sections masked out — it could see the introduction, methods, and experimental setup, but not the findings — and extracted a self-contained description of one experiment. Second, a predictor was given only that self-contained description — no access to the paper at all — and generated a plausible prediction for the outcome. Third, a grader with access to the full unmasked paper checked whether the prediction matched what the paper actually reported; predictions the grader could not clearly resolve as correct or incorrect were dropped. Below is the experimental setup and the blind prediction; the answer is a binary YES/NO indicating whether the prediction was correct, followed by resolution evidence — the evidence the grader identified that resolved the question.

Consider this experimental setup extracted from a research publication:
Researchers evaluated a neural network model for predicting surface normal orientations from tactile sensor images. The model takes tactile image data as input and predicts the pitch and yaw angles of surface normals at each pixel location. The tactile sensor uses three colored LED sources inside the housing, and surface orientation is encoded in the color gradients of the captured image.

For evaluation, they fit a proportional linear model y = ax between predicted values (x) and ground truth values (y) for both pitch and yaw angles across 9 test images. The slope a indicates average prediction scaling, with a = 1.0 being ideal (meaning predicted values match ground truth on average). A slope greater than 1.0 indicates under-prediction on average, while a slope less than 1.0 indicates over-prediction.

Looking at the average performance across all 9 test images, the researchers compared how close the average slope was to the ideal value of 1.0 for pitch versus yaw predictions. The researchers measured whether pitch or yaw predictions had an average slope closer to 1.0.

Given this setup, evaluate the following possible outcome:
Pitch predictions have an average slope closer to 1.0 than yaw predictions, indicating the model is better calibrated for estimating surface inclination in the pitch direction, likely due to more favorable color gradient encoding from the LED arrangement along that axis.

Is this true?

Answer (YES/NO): NO